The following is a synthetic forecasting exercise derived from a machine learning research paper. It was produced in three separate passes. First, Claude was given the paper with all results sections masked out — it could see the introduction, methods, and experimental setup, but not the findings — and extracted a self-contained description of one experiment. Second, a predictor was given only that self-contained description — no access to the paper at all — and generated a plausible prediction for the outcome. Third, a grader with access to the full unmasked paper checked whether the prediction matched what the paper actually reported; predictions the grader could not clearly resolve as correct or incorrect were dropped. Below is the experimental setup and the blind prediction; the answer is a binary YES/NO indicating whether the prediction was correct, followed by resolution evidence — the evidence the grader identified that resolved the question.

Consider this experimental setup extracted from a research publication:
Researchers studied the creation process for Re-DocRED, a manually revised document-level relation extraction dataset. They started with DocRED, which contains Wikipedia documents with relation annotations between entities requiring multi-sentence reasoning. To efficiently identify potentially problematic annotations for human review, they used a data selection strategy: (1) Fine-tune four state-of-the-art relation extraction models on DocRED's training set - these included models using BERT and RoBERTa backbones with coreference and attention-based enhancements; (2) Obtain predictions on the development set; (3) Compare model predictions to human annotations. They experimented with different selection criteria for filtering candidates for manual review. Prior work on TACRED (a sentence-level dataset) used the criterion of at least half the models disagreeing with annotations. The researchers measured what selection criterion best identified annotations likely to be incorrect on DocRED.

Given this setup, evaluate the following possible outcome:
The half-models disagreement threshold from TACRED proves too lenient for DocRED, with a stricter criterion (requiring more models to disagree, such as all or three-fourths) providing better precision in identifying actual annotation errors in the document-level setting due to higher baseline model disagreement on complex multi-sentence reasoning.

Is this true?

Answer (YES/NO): YES